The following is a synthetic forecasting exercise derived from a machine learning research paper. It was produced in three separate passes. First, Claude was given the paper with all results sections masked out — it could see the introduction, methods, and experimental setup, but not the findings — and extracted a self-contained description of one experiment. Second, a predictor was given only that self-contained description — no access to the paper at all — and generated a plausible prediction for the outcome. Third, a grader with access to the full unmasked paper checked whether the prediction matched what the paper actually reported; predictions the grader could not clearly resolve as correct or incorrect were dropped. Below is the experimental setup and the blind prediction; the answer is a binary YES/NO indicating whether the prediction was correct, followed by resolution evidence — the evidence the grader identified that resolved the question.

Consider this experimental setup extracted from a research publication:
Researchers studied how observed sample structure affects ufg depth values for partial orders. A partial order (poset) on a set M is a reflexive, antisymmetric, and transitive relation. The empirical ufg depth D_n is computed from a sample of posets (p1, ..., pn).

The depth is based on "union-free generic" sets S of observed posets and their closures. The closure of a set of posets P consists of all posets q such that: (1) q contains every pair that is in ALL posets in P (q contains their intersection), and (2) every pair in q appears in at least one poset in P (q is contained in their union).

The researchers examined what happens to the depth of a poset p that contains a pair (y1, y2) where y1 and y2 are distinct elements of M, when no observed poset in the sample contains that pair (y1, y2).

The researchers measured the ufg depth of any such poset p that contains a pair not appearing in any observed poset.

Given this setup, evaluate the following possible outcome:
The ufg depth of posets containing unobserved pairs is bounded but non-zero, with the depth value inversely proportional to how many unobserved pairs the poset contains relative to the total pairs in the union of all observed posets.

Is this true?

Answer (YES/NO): NO